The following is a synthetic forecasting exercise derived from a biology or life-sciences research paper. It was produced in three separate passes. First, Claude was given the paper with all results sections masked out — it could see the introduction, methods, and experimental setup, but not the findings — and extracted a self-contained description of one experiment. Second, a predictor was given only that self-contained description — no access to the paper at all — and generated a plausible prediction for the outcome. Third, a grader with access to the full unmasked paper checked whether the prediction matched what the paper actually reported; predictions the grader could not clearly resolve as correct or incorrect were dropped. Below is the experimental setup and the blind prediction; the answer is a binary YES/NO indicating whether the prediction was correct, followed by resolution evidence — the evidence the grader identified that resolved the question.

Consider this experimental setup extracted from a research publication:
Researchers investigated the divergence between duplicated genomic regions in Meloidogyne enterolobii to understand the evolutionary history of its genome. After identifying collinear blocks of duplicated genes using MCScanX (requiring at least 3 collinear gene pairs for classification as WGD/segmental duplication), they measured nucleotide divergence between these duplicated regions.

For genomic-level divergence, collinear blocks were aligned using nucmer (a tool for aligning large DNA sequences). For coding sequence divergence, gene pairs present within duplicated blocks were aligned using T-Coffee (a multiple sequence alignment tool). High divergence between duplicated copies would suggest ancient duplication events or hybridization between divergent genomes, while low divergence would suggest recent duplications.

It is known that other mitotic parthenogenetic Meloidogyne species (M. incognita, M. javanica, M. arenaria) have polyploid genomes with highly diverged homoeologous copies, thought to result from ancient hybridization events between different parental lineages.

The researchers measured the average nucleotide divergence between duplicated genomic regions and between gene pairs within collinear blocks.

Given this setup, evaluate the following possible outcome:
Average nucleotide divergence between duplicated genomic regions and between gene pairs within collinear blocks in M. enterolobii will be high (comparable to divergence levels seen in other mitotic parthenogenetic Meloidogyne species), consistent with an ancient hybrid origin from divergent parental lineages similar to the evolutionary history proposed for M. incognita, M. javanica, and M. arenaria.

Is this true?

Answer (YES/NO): YES